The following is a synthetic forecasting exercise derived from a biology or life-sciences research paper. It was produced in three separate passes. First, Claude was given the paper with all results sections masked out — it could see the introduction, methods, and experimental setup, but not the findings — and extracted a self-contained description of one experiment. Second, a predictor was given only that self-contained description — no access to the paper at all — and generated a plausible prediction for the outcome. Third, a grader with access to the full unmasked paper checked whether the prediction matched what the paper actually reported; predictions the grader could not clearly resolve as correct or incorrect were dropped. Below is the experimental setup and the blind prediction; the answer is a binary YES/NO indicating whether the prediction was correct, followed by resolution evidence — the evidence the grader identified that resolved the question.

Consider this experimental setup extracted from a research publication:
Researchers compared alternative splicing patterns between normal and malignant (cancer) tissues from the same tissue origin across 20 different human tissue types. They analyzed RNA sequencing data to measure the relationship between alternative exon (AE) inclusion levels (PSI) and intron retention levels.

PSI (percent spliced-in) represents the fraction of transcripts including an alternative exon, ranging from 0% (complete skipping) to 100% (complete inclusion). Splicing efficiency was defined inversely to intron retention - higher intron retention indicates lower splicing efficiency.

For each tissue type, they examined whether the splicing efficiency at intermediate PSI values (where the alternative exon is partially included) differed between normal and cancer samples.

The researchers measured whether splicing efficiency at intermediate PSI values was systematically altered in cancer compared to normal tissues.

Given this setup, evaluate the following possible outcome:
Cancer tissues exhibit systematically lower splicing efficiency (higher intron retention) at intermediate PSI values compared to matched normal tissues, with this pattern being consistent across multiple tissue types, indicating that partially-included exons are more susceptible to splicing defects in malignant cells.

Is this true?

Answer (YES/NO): NO